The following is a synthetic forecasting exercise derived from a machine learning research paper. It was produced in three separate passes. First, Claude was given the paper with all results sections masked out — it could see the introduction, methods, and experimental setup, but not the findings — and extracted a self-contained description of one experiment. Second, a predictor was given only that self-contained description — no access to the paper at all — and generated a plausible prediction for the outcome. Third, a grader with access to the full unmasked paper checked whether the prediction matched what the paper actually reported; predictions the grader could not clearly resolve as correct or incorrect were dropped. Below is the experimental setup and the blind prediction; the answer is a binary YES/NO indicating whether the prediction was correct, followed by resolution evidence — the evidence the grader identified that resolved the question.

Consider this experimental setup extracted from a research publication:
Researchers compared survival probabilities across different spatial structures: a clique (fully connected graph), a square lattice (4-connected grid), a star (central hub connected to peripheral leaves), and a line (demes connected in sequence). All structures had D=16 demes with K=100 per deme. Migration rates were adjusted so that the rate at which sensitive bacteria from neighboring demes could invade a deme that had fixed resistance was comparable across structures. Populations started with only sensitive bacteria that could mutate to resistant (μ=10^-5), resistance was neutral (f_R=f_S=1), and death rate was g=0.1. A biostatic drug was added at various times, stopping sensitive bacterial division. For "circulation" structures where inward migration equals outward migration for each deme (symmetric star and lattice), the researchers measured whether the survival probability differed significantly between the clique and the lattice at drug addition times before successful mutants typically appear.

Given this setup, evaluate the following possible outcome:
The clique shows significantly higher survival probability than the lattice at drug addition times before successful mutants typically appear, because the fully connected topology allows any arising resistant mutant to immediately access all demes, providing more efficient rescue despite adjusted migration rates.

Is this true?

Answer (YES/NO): NO